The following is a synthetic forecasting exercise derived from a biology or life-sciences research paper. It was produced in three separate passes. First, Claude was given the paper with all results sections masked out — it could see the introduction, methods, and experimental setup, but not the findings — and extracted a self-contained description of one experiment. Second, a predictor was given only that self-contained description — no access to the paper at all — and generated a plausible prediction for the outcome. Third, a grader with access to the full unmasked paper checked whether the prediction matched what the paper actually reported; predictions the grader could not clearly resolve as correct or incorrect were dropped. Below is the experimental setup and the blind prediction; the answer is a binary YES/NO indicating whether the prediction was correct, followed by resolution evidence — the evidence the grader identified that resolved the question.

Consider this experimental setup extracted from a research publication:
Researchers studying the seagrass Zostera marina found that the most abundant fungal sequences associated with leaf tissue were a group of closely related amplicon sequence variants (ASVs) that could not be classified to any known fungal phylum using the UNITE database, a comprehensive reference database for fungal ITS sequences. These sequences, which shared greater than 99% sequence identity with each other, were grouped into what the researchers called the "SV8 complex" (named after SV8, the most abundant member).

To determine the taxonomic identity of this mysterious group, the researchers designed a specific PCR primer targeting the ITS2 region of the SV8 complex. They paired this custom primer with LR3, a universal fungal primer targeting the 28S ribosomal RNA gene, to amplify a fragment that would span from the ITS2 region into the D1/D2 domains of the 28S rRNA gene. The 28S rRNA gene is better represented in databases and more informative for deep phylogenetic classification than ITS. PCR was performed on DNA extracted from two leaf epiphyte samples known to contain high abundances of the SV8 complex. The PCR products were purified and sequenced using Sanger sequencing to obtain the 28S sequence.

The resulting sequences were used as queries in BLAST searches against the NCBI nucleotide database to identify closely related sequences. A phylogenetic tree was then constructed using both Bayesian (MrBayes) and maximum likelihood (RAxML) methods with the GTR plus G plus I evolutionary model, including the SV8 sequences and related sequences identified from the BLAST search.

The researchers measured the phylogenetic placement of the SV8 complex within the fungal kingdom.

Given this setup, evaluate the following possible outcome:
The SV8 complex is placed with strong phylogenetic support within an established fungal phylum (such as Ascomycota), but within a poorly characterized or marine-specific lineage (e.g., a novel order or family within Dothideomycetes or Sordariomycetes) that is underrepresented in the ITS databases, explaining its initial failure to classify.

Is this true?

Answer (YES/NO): NO